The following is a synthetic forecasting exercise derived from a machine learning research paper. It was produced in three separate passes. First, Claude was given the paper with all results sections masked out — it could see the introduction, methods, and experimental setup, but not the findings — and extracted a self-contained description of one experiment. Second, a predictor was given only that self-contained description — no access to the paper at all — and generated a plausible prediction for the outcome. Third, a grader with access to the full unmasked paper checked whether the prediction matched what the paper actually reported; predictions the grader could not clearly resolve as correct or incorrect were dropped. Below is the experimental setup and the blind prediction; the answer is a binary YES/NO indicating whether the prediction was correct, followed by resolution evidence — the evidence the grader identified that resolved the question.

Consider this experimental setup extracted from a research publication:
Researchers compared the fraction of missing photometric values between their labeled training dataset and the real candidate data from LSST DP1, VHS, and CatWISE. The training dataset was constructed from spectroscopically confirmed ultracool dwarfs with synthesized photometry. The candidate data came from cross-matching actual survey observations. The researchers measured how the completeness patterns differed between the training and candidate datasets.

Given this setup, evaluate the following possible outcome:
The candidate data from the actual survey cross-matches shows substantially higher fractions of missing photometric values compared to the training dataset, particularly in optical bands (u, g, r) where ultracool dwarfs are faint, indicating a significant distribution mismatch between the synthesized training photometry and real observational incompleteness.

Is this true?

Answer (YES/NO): NO